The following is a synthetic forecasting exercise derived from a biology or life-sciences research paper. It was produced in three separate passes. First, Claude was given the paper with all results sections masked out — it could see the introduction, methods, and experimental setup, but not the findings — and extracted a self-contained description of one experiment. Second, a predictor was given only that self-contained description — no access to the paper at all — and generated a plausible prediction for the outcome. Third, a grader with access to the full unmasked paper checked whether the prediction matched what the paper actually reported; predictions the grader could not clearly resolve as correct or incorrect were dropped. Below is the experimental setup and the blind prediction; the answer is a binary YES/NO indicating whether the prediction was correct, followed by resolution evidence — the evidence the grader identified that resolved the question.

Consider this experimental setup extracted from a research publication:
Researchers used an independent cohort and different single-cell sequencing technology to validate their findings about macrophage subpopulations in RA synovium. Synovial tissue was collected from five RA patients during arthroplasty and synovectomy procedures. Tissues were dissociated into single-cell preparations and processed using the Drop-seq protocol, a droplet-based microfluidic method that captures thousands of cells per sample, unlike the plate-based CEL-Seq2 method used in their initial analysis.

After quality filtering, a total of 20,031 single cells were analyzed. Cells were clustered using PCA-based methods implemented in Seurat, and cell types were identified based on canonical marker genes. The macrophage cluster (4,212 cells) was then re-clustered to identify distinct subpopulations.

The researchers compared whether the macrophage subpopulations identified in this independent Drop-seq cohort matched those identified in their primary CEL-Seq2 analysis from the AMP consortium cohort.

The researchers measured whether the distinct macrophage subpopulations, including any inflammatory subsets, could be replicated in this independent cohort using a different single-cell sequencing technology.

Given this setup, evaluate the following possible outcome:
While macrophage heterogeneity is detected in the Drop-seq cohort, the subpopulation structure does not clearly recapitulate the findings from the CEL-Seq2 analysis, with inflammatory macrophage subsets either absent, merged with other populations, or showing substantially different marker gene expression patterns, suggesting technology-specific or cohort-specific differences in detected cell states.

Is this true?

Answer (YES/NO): NO